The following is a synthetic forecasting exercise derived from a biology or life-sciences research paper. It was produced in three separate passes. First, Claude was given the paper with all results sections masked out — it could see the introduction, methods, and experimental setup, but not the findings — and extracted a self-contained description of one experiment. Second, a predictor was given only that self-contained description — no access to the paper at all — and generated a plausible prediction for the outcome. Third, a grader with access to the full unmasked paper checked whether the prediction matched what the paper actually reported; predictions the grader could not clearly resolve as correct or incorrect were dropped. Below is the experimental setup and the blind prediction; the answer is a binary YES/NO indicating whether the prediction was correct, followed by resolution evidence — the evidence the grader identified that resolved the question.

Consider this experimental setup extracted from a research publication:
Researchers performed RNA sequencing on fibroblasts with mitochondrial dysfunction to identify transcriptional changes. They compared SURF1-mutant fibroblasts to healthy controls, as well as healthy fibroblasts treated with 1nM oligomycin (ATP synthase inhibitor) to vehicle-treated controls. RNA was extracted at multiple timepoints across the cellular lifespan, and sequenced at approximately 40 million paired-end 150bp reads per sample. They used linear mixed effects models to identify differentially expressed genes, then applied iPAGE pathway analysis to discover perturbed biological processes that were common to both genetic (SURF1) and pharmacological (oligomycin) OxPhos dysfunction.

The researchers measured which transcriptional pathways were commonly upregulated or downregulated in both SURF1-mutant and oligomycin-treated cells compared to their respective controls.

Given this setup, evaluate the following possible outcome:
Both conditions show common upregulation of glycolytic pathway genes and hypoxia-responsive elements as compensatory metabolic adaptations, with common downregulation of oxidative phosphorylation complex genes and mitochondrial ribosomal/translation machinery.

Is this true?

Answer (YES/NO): NO